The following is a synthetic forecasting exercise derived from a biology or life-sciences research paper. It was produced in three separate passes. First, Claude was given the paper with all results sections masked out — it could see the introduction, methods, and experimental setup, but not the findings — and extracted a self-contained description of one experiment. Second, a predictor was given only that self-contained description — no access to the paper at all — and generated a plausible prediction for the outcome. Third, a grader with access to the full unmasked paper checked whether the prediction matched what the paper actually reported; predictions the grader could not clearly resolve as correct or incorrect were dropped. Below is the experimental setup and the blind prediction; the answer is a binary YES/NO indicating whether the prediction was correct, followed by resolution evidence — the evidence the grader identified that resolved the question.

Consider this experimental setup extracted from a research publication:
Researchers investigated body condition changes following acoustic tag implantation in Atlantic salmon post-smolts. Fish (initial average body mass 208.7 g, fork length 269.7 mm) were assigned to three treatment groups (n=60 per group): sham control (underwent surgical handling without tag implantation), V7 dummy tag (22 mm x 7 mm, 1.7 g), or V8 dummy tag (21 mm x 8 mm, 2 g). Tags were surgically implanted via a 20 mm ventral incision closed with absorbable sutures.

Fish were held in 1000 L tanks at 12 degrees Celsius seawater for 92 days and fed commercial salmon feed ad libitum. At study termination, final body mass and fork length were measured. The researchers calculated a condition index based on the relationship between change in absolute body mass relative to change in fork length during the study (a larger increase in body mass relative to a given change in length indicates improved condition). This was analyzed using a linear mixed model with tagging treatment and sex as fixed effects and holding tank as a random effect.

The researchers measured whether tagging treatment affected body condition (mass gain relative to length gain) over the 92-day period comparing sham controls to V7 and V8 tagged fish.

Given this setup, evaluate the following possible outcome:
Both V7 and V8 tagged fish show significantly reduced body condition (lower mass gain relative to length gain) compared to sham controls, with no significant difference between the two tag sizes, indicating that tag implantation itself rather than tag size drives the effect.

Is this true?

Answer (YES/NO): NO